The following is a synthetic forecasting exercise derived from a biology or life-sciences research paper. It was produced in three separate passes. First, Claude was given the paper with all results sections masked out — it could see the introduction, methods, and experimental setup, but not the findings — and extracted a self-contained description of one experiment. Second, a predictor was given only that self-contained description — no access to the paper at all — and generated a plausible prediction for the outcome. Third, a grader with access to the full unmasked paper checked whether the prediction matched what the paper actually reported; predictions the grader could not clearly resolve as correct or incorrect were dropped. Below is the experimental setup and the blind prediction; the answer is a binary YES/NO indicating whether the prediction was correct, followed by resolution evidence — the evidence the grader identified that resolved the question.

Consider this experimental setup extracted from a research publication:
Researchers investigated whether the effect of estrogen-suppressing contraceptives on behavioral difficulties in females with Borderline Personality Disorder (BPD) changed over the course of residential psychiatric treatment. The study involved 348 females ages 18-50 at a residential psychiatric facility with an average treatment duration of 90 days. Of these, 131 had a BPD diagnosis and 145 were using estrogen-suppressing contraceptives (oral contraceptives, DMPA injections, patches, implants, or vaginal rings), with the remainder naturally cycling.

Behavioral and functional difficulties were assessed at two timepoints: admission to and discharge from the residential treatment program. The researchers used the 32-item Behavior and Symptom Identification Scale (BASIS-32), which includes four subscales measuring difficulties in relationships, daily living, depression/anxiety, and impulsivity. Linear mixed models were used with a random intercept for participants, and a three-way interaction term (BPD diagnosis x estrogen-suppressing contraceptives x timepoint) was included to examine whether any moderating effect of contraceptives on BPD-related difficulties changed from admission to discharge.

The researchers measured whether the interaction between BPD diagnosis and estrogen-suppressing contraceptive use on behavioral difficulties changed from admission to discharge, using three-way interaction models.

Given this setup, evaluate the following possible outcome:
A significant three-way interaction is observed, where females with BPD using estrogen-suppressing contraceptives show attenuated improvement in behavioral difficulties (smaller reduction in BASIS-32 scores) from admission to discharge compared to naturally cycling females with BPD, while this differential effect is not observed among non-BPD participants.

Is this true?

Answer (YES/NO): NO